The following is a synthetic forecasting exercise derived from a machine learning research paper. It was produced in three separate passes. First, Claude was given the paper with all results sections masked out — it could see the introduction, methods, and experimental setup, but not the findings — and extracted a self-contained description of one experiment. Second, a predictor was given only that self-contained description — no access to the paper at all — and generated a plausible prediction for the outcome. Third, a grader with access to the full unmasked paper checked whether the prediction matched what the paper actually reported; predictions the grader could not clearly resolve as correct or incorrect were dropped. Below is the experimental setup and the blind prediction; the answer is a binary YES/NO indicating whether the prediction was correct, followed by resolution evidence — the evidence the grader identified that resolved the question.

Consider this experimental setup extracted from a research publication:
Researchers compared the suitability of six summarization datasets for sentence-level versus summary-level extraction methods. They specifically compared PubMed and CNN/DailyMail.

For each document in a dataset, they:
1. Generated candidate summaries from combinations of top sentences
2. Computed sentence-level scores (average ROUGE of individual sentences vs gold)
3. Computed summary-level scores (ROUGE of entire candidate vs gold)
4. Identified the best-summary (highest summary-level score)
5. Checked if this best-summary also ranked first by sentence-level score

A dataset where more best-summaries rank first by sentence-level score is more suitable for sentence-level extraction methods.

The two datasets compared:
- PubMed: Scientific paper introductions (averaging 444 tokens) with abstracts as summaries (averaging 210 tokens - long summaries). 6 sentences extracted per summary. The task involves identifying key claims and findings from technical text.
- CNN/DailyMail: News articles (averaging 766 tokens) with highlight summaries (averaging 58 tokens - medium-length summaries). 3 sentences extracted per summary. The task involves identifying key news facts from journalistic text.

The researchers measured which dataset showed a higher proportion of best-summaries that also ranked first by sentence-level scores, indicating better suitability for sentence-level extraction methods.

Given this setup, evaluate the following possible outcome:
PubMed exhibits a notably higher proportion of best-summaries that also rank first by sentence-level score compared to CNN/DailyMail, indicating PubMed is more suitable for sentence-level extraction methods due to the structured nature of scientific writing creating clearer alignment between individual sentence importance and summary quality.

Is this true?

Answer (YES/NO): YES